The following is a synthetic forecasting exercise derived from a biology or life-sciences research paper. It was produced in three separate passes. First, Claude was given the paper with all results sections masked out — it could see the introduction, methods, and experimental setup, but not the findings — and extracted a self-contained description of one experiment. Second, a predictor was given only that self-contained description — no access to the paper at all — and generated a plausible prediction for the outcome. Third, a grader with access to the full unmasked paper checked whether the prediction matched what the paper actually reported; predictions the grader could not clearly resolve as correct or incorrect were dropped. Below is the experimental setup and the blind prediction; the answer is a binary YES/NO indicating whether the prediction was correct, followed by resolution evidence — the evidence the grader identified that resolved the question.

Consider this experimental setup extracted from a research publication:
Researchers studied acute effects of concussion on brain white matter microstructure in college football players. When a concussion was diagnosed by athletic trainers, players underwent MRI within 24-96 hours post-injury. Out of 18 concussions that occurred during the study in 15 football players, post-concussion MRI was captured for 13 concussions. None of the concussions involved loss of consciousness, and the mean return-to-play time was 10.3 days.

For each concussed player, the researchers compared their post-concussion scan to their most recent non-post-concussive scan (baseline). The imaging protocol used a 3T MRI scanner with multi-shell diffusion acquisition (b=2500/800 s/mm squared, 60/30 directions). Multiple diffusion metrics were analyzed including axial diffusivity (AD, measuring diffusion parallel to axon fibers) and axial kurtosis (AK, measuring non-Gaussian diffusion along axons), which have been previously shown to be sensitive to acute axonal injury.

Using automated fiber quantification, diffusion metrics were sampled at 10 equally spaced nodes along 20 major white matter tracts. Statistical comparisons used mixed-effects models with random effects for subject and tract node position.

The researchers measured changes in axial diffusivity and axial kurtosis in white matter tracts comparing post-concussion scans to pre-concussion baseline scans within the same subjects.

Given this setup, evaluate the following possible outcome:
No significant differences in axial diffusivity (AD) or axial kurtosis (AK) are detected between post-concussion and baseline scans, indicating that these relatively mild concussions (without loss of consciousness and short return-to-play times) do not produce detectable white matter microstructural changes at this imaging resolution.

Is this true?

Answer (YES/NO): NO